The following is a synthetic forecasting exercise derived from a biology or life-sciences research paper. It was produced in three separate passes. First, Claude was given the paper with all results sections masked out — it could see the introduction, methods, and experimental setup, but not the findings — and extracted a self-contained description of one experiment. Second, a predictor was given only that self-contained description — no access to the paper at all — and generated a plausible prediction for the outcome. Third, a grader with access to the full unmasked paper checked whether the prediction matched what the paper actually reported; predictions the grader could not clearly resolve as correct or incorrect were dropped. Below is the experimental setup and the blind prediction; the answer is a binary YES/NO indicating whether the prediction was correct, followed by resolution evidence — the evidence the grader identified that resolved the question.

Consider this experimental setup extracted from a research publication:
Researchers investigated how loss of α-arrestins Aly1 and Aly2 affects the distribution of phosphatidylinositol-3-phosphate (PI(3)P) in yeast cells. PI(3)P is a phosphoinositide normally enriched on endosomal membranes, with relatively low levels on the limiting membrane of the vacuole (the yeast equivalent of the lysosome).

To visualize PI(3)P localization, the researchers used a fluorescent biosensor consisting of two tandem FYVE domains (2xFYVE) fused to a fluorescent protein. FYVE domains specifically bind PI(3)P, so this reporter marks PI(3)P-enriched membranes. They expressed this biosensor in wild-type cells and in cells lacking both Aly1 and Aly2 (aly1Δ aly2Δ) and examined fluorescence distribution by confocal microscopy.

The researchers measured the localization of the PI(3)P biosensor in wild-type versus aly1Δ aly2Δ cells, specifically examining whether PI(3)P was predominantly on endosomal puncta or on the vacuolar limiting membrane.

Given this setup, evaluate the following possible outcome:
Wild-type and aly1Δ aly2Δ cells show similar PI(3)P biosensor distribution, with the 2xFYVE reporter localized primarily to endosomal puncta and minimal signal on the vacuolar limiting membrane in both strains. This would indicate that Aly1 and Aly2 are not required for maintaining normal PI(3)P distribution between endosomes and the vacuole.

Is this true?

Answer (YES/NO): NO